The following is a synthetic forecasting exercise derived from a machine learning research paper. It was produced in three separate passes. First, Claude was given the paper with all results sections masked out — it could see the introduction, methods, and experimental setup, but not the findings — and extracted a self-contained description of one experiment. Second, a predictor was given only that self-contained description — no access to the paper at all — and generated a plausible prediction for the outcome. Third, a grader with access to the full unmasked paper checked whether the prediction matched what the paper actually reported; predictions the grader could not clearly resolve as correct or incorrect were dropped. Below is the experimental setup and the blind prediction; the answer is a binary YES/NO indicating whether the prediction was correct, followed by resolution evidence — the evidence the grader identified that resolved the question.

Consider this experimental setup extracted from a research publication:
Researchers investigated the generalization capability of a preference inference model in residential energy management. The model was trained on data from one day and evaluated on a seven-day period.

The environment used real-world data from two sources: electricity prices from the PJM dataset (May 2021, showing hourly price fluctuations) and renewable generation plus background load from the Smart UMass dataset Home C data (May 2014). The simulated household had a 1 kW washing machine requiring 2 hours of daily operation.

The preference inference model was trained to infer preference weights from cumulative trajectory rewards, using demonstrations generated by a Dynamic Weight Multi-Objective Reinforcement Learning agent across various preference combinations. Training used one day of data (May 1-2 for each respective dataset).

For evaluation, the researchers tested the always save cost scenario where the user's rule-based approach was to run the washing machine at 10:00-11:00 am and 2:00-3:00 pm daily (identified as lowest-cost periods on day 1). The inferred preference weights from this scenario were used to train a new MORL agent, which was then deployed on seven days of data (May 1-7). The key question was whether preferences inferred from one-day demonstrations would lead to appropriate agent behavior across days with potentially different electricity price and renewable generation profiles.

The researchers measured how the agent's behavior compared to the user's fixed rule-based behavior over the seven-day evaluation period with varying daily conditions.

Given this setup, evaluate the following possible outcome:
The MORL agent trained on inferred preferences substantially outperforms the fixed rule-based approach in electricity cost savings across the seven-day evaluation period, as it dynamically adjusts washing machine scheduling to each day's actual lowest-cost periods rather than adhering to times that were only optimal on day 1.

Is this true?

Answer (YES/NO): NO